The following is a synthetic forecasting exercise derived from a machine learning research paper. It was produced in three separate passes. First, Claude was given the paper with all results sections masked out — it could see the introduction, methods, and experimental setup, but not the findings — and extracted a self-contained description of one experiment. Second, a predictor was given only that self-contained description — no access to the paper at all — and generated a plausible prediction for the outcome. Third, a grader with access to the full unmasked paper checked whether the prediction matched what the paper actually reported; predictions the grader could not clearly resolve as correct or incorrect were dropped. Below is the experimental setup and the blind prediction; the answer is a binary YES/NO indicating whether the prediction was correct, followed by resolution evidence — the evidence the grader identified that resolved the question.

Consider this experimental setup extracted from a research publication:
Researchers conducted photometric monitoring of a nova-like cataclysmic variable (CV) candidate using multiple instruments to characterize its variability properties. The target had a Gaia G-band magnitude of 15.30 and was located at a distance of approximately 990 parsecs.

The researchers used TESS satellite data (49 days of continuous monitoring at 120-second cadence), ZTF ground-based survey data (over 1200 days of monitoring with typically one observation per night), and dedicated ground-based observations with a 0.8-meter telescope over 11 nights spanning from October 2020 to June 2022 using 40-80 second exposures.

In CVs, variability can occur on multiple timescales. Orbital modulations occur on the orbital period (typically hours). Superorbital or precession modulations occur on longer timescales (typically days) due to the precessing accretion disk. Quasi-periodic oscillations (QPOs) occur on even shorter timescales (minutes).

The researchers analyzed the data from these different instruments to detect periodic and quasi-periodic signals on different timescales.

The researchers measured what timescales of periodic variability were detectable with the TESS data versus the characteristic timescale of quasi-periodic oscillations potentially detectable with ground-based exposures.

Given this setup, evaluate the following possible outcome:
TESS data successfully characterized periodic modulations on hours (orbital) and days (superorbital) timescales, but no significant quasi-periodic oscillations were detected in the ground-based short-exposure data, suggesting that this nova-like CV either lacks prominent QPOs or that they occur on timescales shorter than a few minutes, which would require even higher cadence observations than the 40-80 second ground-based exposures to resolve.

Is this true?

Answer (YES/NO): NO